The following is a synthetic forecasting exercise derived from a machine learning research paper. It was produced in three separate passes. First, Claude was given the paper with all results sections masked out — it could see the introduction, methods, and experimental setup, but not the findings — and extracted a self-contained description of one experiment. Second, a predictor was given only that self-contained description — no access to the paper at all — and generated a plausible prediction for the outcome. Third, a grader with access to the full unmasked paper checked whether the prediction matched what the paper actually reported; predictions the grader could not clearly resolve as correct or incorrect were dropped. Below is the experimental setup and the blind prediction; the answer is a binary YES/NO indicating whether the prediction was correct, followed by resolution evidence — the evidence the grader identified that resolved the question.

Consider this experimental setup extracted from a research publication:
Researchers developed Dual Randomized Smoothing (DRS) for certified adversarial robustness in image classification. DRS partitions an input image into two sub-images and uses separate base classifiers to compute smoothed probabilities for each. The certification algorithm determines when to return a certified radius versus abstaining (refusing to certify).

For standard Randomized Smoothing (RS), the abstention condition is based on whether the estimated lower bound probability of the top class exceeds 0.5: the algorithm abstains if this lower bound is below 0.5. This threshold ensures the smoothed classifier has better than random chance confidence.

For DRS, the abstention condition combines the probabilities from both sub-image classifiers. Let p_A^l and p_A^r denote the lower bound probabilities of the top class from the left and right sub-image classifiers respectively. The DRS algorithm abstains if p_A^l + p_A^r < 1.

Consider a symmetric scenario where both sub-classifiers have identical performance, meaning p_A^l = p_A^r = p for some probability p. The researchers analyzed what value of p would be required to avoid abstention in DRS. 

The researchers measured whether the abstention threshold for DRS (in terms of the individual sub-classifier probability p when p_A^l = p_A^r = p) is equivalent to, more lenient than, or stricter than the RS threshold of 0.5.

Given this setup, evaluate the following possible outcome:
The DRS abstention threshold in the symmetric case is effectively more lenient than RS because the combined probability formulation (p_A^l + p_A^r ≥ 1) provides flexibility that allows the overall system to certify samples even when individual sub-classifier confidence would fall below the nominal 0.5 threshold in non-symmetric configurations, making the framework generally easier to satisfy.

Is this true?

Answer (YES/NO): NO